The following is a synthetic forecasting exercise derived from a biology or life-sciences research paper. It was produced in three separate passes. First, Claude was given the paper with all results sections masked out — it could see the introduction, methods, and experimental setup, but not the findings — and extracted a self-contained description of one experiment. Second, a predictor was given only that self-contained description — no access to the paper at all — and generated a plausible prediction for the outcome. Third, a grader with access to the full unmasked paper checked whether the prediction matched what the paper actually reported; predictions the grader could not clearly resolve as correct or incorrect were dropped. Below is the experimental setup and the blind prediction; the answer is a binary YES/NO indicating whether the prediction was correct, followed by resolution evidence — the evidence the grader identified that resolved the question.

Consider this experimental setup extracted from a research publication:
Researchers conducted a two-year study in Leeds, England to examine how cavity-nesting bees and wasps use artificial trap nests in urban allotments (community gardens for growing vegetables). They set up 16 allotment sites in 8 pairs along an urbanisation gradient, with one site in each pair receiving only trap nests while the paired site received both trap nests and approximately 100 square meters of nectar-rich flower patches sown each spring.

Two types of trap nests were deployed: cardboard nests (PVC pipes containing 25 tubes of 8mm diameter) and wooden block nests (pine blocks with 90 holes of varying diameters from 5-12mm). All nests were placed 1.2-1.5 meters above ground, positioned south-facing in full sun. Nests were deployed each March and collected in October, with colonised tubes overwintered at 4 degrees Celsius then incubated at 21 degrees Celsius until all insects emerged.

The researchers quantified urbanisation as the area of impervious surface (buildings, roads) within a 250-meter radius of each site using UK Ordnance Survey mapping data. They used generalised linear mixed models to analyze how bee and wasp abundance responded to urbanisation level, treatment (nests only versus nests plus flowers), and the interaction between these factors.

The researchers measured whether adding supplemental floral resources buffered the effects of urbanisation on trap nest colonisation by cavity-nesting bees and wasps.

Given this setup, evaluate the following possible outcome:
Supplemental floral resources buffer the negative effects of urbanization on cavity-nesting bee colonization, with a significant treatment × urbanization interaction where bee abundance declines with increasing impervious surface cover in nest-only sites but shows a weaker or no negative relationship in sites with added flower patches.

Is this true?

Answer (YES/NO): NO